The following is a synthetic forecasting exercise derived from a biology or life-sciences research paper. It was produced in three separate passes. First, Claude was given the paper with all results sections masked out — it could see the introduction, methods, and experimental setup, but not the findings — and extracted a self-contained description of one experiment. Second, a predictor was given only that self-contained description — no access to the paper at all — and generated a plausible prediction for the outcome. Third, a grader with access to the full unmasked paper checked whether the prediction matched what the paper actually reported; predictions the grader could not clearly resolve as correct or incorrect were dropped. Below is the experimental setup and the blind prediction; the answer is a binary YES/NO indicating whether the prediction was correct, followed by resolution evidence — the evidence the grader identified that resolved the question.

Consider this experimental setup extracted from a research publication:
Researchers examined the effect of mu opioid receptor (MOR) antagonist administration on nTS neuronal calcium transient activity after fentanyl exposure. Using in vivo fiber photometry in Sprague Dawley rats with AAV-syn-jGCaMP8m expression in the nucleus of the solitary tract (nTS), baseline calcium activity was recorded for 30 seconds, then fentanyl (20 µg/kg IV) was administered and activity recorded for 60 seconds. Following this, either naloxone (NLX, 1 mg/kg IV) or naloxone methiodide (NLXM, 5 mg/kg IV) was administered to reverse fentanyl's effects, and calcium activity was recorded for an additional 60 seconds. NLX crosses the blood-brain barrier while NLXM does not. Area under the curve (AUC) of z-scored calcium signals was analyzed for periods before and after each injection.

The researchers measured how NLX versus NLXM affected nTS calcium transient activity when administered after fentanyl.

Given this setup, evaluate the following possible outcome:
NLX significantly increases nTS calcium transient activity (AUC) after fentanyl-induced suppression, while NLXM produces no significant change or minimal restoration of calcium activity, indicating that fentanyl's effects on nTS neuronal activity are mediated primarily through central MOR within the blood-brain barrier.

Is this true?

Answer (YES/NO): NO